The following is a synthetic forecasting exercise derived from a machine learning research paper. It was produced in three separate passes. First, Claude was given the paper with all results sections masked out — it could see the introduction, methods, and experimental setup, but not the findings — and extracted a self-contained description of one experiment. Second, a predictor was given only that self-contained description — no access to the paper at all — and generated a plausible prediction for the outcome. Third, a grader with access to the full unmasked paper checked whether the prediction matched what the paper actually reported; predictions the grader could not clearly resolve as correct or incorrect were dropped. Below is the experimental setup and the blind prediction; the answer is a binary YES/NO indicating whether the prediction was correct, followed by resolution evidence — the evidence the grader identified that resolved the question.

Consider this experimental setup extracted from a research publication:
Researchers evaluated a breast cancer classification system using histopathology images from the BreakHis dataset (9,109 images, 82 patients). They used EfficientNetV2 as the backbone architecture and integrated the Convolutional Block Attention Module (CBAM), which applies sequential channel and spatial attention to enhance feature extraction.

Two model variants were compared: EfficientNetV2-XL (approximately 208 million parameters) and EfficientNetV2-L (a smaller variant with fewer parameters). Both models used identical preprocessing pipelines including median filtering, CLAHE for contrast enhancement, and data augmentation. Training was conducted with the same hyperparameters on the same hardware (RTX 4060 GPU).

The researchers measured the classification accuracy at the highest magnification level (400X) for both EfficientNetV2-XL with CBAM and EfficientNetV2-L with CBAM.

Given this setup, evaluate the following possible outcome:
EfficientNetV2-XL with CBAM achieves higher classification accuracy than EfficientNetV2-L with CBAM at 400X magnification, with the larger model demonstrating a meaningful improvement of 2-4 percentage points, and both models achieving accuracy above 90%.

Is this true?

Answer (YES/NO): NO